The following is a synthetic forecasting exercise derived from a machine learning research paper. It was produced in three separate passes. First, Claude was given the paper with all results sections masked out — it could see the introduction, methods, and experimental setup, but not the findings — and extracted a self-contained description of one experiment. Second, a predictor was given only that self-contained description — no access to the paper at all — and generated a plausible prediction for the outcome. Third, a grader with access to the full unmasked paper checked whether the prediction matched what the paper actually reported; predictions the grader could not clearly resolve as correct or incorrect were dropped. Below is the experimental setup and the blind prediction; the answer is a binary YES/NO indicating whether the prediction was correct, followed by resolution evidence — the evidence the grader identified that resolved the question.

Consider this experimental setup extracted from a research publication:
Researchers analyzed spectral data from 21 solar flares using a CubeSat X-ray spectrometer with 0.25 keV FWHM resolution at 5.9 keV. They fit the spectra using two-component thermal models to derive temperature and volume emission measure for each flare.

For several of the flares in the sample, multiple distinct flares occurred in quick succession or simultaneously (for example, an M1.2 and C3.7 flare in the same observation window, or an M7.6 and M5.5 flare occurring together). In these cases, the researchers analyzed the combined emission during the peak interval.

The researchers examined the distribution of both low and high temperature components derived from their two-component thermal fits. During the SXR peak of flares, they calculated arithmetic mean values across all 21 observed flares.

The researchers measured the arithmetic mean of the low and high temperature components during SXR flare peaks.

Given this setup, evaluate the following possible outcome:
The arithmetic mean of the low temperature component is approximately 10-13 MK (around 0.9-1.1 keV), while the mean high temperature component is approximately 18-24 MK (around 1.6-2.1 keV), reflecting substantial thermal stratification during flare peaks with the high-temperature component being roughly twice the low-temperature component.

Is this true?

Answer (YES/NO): NO